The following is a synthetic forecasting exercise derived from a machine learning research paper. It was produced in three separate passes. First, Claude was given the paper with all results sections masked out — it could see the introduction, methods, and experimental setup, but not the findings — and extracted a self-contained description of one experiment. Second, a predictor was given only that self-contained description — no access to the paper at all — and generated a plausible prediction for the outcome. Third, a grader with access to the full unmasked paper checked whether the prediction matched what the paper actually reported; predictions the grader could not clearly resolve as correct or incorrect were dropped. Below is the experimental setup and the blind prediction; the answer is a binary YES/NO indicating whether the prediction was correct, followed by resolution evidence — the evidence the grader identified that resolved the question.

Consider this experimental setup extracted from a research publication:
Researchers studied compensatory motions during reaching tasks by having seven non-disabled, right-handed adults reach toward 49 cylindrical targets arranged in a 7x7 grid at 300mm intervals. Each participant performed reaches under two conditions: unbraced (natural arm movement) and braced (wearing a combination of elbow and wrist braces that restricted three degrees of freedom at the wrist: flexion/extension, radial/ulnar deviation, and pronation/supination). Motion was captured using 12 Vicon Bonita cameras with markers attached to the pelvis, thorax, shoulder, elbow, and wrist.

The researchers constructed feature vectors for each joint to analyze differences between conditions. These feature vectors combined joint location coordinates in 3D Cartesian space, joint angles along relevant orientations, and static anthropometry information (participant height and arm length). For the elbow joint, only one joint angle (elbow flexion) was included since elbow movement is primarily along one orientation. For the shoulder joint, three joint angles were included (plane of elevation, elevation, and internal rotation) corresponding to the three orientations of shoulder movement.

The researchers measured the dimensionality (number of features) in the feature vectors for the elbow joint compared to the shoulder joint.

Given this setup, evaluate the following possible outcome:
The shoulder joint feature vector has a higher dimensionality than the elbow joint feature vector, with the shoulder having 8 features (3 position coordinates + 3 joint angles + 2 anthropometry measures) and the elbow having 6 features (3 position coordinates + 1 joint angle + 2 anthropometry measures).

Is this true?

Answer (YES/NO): YES